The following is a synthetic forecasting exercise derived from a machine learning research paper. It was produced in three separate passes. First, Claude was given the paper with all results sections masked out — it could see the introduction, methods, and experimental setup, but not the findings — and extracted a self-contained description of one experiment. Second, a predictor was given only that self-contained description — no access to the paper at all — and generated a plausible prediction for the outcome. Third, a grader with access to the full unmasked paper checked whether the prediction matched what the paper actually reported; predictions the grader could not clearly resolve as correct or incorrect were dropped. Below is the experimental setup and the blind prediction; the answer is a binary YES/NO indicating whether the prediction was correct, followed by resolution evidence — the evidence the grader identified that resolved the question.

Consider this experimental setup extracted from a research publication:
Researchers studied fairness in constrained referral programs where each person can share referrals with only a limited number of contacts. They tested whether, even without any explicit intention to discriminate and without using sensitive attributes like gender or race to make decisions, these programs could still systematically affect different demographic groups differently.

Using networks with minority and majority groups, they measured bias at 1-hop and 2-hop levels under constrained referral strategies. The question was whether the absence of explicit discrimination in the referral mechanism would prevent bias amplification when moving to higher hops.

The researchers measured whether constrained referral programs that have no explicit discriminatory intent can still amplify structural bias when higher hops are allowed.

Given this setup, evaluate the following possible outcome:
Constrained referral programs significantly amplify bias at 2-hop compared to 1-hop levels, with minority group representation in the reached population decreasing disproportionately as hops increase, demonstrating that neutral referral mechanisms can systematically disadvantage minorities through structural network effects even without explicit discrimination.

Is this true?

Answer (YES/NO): NO